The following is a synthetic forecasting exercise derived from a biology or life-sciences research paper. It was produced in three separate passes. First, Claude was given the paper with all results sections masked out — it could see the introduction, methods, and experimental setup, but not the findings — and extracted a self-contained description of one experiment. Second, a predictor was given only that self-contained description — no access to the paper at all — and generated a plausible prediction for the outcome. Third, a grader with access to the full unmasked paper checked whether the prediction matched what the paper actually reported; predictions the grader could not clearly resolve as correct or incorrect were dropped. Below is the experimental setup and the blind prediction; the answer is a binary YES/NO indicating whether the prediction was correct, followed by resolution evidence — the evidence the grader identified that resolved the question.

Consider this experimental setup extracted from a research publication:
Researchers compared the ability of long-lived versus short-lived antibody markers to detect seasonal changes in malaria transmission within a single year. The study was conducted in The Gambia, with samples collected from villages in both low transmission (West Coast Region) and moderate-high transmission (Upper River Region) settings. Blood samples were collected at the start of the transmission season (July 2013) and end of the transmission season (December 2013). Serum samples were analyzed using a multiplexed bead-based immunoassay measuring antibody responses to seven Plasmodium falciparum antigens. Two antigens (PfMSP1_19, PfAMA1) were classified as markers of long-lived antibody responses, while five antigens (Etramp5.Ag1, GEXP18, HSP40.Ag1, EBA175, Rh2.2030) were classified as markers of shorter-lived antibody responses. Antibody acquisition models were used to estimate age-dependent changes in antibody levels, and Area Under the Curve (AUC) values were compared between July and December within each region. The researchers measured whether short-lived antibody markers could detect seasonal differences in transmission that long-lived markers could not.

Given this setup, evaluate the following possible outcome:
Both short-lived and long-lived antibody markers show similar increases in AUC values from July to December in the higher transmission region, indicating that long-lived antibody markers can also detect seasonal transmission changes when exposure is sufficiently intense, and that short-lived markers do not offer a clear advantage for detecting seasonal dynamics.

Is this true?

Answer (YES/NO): NO